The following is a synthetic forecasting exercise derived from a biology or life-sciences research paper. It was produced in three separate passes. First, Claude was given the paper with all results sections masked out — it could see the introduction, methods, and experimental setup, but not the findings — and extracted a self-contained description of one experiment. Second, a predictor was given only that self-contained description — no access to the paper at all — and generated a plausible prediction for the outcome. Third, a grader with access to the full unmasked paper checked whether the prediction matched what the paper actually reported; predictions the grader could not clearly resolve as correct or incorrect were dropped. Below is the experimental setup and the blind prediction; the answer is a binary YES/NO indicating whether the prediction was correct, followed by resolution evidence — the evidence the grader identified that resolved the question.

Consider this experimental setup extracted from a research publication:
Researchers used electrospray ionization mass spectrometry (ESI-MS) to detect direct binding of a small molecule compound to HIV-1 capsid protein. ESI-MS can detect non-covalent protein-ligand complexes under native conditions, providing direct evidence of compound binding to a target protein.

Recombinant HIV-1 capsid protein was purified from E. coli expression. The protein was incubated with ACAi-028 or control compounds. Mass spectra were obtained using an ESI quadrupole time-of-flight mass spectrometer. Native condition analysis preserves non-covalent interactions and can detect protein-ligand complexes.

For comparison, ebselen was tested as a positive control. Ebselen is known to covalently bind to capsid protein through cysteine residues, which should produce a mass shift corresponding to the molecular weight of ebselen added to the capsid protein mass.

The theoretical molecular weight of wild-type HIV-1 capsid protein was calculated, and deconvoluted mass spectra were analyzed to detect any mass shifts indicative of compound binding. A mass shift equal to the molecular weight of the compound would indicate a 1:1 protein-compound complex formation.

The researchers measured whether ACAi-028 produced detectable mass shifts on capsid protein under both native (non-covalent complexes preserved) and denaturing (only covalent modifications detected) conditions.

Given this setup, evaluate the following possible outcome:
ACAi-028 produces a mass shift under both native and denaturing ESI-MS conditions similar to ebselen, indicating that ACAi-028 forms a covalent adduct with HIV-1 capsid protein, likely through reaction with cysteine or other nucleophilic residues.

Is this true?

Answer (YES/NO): NO